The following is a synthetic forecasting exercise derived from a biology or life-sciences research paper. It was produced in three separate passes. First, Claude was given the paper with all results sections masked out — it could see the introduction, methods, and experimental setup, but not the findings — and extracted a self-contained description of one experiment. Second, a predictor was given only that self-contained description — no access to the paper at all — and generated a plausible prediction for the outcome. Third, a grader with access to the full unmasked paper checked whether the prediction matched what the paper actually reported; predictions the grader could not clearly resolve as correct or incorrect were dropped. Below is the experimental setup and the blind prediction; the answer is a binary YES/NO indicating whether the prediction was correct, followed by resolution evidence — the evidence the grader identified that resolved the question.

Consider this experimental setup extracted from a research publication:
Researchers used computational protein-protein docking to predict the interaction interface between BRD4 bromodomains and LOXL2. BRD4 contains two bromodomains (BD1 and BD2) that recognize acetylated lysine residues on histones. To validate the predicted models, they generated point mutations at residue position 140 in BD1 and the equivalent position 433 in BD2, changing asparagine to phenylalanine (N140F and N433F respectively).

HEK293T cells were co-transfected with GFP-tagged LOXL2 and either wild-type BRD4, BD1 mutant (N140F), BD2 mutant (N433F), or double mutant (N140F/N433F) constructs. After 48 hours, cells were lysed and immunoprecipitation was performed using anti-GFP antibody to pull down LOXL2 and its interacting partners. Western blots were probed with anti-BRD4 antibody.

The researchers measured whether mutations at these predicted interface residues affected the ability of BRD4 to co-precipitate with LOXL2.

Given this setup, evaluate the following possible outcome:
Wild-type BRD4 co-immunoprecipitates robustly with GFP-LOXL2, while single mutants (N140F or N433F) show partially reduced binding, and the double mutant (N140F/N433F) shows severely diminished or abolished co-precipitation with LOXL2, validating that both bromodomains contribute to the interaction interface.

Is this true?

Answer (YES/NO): NO